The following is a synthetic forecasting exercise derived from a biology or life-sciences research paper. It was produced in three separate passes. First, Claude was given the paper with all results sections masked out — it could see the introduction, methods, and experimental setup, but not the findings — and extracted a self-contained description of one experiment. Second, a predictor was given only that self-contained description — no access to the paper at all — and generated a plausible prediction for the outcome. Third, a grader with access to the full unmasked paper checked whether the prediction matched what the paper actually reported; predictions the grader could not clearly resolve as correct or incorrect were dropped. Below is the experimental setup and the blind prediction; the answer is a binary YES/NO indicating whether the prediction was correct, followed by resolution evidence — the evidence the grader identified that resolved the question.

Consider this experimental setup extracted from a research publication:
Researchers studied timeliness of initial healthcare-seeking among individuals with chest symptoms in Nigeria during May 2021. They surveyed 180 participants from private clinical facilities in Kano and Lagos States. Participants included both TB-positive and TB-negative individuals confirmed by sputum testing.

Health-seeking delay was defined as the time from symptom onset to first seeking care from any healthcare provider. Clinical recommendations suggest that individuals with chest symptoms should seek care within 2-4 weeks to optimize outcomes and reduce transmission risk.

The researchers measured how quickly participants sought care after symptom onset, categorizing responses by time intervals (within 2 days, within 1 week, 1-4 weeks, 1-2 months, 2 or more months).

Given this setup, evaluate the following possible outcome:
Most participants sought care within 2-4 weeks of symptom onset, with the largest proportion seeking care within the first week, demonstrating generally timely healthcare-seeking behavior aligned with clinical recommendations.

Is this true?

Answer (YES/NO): YES